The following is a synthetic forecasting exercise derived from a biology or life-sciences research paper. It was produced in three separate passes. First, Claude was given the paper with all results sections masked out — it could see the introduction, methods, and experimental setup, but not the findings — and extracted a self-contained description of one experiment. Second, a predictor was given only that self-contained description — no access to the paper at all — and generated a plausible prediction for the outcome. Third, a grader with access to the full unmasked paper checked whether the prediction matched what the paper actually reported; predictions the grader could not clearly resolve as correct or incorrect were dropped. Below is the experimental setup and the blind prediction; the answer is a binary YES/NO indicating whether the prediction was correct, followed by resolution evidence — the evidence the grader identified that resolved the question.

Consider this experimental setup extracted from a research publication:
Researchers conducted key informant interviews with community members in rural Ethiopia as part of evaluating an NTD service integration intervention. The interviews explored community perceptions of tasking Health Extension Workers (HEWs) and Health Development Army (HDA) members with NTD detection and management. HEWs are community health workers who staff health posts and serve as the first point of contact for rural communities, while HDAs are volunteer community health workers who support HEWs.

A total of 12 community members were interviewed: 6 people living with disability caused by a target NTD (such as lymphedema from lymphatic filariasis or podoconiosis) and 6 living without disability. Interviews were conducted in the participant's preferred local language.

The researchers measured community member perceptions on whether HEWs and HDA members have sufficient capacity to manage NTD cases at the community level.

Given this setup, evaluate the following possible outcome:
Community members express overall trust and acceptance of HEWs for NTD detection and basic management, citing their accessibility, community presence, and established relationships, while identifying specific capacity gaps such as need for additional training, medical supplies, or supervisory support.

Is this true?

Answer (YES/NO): NO